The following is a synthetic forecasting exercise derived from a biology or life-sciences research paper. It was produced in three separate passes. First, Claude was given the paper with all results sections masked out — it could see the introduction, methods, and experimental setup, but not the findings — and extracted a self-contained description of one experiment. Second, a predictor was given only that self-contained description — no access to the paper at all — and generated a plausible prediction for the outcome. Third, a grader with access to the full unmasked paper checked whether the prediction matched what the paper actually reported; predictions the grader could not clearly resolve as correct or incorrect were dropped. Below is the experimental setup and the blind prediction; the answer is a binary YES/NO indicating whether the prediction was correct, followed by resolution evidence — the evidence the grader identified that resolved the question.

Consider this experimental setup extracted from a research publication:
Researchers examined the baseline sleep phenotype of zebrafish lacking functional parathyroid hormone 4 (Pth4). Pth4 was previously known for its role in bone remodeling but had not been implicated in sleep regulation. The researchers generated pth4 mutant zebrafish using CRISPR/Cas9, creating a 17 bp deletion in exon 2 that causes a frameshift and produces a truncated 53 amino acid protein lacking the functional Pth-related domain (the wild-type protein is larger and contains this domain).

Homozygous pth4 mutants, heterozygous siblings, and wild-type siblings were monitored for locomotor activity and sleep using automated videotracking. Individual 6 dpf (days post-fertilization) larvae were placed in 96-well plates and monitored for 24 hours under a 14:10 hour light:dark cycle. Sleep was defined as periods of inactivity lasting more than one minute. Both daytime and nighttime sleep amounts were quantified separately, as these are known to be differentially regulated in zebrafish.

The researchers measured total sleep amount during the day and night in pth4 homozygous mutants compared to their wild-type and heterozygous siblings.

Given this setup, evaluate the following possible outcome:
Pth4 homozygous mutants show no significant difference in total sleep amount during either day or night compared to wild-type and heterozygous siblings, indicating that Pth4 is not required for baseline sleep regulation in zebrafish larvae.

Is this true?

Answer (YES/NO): YES